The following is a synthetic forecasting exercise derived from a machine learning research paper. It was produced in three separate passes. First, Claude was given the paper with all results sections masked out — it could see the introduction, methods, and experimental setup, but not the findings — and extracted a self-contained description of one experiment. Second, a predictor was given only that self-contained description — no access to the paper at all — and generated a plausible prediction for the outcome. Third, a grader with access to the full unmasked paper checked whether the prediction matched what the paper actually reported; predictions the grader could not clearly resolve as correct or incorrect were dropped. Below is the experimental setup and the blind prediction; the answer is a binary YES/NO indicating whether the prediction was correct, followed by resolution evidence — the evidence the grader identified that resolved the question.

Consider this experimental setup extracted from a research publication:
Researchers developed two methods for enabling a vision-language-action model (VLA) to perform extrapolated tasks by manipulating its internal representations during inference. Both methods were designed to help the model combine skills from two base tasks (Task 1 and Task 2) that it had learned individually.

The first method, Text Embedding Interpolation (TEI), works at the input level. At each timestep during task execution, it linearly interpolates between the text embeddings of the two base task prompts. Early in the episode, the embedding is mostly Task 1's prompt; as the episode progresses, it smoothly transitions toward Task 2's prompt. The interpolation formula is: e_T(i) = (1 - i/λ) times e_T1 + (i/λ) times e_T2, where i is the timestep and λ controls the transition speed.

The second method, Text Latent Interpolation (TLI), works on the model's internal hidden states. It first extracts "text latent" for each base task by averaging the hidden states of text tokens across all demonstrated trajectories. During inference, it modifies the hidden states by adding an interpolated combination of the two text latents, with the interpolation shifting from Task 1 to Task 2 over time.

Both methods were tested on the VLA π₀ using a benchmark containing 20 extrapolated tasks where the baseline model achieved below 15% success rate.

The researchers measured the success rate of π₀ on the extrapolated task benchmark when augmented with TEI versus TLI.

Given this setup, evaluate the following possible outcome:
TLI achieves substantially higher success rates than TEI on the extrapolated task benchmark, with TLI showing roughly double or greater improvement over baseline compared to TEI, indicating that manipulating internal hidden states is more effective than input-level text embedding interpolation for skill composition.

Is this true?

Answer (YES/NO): YES